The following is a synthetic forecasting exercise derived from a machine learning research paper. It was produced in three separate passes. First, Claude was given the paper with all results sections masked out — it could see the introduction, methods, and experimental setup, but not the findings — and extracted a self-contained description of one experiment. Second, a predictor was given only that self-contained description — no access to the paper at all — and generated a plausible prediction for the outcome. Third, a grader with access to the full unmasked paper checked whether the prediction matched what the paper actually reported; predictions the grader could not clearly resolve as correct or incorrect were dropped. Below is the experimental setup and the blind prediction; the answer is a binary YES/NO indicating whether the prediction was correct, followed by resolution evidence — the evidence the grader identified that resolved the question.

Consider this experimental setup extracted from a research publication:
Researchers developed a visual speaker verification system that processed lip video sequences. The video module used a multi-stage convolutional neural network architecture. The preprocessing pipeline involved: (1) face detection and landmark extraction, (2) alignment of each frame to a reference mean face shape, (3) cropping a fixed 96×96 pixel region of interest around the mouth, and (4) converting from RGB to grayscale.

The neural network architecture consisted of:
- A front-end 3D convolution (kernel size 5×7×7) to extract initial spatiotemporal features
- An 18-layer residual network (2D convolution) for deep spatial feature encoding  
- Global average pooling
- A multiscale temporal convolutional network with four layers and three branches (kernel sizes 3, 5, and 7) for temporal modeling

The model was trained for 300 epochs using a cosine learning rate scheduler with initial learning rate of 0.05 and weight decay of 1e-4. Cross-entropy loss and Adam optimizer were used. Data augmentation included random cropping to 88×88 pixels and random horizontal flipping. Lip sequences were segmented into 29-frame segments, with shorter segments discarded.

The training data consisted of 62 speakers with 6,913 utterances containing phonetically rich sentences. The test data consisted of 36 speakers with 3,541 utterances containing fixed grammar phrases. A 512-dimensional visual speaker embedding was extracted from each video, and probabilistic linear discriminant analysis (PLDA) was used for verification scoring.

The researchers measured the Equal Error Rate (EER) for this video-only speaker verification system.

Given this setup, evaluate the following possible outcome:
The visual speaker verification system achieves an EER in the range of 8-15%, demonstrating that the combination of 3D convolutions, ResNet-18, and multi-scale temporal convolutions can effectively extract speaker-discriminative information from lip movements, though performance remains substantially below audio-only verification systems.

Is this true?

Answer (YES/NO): NO